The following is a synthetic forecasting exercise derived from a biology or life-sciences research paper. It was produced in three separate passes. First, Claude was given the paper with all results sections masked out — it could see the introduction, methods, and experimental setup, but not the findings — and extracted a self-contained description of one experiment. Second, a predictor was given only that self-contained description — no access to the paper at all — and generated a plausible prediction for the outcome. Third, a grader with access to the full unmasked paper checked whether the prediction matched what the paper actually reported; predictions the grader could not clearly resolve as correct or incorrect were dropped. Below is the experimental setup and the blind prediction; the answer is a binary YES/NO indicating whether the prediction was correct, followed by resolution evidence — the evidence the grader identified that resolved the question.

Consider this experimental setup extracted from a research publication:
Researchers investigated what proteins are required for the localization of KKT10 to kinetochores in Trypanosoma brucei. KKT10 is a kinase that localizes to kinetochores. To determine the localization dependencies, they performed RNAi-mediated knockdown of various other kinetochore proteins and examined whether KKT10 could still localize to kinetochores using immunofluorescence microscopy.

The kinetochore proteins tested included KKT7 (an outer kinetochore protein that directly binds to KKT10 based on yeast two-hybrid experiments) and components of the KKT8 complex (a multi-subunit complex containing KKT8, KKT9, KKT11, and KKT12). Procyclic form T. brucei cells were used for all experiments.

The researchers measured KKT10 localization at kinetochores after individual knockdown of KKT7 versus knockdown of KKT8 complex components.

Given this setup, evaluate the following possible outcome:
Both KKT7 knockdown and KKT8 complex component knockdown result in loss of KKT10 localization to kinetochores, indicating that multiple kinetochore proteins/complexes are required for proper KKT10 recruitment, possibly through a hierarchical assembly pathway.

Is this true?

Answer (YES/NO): YES